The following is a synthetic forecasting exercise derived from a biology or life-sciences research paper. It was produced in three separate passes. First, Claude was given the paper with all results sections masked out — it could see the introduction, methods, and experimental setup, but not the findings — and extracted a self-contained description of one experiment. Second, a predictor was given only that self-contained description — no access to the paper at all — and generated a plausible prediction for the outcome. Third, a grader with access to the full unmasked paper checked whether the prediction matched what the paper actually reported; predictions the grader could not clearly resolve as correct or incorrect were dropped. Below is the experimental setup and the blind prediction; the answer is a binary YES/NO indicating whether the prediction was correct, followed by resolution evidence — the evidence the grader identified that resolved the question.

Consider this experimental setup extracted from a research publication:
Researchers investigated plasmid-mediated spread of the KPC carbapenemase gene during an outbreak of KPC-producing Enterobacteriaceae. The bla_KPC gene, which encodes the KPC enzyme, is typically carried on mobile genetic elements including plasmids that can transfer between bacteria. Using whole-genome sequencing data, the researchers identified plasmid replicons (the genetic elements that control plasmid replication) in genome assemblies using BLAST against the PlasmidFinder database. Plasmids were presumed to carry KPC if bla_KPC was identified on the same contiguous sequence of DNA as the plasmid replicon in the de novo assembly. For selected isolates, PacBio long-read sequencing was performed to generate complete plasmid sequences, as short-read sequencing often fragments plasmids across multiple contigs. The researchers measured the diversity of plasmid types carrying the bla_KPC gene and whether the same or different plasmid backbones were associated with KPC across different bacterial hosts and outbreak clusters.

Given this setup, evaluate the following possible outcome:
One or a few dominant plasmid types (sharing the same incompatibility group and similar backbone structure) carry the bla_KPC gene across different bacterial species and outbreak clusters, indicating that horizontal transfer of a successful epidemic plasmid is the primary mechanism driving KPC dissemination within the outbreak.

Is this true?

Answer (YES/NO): NO